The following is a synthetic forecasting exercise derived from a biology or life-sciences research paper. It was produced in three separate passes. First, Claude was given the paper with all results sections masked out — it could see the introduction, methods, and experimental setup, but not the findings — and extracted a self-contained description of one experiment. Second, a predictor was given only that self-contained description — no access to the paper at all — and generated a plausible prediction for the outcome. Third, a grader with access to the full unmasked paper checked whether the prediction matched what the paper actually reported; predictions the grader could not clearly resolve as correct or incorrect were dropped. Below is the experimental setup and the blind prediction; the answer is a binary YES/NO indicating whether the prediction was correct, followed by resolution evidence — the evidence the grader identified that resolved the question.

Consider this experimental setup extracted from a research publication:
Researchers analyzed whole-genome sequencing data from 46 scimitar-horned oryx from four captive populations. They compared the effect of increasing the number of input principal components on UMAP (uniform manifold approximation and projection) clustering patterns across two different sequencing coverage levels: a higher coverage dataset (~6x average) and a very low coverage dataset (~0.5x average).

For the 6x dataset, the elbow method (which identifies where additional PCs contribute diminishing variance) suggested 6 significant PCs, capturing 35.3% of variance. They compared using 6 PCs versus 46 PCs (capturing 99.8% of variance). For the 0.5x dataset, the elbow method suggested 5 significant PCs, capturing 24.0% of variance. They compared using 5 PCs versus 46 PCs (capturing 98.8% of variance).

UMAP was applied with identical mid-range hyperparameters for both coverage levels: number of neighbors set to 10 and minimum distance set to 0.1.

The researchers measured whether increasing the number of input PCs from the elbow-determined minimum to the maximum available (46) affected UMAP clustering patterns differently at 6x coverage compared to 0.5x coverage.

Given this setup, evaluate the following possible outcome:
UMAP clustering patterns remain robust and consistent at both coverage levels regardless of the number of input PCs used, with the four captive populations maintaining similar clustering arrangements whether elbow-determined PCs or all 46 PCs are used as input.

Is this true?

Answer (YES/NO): NO